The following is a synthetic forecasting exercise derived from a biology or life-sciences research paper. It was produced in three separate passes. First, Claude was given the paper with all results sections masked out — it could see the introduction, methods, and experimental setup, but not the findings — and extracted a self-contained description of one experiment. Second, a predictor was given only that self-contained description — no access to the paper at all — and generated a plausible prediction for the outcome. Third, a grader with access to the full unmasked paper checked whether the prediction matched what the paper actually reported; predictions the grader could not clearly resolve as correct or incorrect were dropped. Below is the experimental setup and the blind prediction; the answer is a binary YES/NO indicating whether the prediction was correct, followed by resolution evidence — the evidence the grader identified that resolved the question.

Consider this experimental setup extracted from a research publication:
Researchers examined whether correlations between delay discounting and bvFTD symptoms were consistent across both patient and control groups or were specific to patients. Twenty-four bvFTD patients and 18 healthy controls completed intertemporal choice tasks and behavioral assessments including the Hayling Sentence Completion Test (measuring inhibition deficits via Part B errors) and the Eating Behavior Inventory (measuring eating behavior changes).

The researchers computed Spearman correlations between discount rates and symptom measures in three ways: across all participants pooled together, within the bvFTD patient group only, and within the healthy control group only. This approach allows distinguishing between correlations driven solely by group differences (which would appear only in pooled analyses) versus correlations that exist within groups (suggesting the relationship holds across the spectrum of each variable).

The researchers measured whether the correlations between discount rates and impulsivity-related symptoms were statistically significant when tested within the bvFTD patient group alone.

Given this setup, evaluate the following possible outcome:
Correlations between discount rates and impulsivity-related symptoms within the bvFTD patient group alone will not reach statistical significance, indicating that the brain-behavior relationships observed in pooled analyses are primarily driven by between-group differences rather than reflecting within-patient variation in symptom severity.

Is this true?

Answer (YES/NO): NO